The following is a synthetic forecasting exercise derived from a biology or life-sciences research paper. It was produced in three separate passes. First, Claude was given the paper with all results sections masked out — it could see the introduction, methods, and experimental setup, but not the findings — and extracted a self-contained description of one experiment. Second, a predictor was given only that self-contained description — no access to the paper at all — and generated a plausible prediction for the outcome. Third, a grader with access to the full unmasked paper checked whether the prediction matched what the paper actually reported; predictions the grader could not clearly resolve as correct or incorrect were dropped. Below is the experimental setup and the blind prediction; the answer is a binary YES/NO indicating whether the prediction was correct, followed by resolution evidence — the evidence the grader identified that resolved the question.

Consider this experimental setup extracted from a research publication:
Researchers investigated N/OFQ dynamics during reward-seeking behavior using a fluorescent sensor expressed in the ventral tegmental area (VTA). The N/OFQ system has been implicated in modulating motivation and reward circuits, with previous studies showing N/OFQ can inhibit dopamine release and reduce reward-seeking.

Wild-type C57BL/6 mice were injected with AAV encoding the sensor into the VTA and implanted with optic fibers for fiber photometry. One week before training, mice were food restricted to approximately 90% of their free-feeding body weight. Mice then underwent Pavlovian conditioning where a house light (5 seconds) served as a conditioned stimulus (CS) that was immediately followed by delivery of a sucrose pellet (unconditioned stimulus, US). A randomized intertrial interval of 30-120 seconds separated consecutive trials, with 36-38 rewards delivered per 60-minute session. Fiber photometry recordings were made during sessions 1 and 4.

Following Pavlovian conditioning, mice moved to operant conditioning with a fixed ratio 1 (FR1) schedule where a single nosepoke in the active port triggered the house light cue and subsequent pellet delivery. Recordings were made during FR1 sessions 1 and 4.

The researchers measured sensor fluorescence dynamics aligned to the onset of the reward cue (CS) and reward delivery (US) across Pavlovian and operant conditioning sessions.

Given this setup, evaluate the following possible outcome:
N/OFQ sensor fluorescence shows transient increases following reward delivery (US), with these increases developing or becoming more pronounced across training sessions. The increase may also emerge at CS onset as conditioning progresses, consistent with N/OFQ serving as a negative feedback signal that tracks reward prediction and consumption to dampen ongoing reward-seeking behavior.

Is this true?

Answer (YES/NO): NO